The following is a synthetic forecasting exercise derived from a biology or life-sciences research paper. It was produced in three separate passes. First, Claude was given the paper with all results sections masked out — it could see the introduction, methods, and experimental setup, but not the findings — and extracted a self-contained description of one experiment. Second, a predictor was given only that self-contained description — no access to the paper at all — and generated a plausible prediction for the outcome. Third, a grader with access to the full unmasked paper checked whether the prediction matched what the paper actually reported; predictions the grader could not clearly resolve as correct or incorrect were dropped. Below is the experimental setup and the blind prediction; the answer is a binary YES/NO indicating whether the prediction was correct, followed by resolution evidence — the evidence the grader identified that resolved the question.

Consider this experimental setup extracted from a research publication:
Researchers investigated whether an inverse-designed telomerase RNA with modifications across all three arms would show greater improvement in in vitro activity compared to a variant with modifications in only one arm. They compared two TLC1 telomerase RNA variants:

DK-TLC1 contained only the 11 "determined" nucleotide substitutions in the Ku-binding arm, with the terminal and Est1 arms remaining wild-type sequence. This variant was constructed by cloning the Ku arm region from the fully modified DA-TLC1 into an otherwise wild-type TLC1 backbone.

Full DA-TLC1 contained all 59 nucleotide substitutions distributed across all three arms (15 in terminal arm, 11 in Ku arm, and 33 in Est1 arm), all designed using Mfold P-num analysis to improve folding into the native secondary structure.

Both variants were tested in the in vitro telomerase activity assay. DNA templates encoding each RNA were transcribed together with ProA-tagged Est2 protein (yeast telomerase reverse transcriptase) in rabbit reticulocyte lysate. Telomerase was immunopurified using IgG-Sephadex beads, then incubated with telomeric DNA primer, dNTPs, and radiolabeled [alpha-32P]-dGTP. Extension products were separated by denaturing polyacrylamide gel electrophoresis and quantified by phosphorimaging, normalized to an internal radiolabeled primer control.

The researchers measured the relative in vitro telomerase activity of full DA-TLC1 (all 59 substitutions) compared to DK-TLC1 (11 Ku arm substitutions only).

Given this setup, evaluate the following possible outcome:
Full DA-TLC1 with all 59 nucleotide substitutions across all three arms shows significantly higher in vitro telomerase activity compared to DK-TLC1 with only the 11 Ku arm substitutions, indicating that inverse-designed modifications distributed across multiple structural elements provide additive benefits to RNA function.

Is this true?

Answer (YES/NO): NO